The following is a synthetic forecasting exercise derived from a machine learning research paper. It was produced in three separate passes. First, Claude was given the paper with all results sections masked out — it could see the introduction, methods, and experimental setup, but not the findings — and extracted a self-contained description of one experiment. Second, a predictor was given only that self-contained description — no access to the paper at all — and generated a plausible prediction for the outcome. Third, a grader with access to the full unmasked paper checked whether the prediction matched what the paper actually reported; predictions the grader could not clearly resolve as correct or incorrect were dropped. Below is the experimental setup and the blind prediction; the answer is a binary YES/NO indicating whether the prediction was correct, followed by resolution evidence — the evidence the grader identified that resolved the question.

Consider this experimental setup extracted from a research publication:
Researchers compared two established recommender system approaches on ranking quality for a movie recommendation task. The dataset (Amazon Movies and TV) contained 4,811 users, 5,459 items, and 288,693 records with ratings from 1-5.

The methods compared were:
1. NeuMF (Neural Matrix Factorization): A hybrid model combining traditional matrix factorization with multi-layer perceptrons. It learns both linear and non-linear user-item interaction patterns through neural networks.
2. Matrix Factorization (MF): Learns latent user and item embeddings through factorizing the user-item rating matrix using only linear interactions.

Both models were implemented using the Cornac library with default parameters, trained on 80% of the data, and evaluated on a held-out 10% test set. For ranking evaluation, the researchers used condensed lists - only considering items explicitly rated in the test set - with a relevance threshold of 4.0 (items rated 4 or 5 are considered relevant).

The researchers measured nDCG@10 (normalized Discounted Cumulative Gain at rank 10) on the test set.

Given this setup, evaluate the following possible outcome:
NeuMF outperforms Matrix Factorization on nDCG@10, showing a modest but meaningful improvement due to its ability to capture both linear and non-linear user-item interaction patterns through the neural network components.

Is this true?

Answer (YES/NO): NO